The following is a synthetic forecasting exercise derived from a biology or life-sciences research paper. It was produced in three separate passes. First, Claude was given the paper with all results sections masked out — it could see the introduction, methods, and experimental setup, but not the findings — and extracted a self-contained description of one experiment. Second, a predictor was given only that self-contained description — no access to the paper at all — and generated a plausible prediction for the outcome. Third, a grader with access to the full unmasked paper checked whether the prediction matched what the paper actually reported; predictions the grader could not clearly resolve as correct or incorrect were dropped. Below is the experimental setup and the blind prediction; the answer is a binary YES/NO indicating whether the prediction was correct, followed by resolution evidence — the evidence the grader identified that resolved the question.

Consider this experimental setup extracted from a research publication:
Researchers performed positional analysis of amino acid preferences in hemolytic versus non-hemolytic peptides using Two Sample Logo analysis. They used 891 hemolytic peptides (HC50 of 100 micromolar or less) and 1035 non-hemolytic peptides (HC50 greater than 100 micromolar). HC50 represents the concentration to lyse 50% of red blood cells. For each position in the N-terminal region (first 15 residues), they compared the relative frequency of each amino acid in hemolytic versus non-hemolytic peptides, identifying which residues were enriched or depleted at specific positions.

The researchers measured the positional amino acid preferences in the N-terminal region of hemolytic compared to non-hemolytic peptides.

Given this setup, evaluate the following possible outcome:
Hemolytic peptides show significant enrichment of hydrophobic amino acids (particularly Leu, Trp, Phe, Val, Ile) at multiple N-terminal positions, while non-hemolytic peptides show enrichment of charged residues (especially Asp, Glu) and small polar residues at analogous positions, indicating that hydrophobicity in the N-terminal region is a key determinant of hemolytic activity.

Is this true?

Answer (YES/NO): NO